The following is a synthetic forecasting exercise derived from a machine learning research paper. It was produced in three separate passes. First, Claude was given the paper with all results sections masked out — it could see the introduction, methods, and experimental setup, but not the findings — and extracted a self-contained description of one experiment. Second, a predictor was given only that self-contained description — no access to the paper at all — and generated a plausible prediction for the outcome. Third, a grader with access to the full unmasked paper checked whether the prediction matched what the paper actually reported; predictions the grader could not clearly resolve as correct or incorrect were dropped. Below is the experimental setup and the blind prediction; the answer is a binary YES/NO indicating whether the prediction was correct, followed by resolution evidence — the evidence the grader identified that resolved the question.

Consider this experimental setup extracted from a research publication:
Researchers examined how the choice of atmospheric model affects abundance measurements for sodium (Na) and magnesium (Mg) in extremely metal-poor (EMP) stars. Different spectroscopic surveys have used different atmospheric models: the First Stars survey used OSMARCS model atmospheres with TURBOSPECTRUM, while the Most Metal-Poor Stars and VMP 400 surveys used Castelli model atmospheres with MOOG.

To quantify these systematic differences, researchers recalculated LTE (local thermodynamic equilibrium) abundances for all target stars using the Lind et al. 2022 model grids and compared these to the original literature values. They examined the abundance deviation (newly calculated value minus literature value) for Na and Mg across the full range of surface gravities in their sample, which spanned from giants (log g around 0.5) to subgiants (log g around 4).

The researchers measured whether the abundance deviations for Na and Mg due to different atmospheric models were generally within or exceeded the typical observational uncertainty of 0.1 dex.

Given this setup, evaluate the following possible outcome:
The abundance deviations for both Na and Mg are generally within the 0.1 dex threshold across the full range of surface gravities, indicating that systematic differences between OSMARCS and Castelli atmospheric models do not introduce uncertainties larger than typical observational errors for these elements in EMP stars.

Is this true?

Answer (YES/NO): YES